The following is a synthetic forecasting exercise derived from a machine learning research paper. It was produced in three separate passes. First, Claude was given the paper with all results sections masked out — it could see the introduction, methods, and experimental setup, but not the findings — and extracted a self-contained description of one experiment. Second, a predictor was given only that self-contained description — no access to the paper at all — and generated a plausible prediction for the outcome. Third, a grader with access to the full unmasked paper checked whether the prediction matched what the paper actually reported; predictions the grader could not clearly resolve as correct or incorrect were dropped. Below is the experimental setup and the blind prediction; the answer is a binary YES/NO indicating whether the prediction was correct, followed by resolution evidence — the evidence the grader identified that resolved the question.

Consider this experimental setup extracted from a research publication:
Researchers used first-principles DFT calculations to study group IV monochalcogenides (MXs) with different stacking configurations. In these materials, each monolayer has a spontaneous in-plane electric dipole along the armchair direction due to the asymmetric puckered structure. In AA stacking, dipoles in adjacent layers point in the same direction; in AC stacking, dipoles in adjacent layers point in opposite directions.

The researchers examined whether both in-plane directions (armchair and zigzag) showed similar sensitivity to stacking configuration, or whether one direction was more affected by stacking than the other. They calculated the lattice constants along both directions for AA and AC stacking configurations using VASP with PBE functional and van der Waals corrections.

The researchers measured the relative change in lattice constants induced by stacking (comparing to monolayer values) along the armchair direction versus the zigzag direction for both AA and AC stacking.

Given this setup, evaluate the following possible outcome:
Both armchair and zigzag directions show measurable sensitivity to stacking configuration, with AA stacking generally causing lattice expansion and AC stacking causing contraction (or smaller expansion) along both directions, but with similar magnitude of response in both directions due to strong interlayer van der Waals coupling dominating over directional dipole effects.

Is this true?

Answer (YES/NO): NO